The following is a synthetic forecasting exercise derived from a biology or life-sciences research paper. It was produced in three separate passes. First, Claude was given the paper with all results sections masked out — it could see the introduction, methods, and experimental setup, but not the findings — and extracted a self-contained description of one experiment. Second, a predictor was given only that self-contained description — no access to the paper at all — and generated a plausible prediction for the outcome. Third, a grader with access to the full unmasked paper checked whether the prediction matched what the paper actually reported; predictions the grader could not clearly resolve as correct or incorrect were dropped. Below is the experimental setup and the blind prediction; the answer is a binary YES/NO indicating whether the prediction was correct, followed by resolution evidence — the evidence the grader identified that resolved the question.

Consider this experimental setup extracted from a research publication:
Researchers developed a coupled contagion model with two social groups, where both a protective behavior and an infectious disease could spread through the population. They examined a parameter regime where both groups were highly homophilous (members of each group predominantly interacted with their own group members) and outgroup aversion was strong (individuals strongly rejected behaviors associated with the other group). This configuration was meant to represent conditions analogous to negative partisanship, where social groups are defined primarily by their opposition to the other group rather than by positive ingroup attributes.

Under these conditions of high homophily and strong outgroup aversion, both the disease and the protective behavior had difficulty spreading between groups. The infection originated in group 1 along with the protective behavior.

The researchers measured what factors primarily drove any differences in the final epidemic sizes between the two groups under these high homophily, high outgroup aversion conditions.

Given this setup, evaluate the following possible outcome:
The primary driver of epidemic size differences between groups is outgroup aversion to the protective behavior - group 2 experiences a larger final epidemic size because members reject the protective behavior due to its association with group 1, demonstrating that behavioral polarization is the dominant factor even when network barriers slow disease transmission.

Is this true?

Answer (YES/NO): YES